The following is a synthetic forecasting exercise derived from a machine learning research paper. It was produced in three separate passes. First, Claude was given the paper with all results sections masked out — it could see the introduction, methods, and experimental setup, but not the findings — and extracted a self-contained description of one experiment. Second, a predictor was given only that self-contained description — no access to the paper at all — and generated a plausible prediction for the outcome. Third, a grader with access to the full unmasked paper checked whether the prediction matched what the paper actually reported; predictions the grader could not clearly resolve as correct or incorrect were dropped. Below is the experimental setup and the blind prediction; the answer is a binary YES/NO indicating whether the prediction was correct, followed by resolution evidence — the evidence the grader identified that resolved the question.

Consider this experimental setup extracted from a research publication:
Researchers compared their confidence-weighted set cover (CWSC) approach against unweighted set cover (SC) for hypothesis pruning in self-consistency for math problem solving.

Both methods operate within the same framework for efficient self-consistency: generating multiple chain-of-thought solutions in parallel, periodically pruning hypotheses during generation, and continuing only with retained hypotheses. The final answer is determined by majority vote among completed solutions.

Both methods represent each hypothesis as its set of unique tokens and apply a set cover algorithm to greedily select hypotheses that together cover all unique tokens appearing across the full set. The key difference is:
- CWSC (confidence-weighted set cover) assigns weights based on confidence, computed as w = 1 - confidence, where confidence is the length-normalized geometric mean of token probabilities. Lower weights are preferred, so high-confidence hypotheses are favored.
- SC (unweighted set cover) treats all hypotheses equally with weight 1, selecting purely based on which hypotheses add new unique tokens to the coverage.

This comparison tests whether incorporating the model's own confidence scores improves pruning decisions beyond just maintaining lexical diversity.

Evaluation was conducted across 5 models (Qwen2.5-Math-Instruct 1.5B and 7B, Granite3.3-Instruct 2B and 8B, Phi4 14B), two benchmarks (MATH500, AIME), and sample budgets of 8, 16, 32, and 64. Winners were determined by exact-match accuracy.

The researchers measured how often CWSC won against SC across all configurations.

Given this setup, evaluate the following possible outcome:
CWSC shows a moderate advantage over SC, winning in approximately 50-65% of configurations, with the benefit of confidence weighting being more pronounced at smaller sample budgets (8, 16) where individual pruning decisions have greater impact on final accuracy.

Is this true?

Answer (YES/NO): NO